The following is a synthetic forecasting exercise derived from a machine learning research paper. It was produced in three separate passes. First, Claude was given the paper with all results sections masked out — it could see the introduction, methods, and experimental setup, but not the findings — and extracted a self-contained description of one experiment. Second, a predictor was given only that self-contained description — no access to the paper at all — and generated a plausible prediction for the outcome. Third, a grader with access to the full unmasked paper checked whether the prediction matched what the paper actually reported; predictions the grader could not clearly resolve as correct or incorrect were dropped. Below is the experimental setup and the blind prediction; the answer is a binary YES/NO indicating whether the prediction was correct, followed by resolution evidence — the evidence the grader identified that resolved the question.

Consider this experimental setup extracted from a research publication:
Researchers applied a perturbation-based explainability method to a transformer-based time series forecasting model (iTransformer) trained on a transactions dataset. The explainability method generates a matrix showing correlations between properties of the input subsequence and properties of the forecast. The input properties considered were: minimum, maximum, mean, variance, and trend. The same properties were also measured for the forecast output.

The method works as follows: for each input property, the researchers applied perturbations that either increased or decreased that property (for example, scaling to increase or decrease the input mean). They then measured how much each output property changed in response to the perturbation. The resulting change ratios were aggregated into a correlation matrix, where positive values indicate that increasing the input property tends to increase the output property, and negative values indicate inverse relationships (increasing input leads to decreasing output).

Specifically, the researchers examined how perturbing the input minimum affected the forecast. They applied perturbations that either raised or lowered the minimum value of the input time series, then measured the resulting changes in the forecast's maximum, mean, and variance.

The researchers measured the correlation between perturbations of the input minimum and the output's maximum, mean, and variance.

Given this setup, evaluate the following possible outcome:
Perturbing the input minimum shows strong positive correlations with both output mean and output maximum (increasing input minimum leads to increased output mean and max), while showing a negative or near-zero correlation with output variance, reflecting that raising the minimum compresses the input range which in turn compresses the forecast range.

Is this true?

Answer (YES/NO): NO